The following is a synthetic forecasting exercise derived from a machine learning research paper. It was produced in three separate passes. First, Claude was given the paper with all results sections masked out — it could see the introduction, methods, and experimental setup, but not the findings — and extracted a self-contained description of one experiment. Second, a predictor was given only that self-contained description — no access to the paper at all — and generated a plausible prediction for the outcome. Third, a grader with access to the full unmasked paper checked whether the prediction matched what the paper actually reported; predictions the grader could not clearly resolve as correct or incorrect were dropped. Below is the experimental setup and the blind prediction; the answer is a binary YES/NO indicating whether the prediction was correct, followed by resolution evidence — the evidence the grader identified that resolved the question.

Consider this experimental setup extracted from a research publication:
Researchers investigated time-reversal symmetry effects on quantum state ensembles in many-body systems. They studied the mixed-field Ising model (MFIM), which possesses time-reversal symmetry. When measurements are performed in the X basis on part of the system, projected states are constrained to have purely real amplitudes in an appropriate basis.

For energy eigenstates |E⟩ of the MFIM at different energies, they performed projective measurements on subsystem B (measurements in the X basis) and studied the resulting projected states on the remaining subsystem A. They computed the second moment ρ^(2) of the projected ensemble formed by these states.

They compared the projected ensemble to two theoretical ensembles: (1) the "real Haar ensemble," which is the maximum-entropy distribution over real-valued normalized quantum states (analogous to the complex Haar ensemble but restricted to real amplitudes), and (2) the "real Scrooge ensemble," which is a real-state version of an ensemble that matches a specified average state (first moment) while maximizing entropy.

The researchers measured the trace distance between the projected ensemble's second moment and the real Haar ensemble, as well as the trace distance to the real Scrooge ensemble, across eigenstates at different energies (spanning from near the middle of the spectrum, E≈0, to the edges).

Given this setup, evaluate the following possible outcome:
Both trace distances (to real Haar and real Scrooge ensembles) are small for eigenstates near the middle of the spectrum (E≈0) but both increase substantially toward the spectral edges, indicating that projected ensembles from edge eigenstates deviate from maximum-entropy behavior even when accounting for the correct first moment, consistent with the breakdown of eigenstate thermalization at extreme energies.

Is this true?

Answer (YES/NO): NO